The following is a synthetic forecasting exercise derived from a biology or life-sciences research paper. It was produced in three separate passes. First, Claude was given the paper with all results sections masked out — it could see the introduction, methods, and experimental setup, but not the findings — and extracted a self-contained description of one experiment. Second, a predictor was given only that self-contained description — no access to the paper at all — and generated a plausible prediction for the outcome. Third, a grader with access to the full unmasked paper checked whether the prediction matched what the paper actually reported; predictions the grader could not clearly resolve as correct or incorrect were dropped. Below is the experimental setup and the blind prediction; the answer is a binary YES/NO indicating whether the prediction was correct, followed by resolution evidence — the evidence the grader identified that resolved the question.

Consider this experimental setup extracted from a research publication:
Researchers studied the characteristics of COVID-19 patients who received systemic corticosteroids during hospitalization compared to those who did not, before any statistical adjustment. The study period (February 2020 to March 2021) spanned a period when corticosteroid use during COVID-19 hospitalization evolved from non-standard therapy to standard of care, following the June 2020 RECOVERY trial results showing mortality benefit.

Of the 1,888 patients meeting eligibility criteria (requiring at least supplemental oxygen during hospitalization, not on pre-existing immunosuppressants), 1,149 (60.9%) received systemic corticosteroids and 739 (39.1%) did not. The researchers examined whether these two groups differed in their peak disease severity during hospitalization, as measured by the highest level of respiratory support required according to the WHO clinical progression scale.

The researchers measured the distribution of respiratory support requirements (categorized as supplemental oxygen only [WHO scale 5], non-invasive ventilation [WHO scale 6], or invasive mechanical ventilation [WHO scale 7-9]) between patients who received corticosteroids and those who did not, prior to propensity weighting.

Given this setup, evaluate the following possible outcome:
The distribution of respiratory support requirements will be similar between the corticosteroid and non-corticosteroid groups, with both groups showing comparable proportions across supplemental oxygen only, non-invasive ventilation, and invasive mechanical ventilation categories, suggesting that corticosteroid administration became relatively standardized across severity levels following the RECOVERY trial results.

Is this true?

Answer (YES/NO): NO